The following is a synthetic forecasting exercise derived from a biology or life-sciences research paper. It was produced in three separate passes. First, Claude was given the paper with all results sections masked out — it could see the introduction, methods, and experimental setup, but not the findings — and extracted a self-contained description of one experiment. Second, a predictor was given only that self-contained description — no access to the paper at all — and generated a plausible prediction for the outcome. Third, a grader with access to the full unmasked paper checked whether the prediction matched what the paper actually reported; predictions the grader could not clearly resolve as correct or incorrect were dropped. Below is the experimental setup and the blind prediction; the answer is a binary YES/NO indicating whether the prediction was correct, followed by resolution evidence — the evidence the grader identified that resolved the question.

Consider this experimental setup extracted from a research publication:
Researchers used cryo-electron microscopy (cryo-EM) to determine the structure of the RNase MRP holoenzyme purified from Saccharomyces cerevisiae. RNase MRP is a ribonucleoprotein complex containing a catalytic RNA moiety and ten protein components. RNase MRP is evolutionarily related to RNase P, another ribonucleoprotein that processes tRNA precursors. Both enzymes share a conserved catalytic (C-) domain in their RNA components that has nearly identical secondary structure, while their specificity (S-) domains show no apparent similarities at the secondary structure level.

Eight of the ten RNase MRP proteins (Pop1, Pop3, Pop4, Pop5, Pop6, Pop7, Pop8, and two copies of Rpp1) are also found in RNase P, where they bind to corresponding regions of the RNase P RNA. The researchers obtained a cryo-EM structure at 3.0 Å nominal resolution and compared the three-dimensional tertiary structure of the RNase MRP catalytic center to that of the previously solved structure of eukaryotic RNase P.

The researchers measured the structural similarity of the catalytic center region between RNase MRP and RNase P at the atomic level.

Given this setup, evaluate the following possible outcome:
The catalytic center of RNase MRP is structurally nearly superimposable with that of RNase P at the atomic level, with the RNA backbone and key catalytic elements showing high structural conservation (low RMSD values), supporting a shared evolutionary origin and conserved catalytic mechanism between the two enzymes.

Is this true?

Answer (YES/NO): YES